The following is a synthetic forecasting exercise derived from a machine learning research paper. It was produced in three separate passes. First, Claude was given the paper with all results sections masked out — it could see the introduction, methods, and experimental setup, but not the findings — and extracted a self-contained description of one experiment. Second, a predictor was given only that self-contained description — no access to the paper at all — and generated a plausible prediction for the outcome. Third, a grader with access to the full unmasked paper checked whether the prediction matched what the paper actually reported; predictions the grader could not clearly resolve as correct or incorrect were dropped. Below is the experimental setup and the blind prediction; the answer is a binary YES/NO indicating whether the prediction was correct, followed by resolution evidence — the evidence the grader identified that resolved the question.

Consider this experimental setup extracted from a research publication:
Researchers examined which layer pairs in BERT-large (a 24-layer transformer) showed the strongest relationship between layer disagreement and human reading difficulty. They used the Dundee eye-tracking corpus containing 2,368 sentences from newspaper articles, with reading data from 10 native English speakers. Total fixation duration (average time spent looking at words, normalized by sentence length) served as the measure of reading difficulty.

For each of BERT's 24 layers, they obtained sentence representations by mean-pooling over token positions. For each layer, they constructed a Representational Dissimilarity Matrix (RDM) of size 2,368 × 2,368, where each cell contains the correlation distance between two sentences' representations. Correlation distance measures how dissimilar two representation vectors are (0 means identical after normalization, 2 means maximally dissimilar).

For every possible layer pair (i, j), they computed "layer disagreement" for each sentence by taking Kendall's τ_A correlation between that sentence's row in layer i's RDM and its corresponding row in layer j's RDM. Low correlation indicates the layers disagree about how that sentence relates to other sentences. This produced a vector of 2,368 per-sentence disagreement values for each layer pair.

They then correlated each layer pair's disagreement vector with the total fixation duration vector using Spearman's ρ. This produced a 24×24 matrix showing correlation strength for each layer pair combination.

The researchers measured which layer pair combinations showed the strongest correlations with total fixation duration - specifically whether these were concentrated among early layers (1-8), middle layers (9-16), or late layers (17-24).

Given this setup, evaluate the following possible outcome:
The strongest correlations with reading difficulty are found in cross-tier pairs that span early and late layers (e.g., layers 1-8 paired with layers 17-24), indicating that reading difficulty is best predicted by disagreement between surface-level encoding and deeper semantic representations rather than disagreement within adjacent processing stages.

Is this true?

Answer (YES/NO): NO